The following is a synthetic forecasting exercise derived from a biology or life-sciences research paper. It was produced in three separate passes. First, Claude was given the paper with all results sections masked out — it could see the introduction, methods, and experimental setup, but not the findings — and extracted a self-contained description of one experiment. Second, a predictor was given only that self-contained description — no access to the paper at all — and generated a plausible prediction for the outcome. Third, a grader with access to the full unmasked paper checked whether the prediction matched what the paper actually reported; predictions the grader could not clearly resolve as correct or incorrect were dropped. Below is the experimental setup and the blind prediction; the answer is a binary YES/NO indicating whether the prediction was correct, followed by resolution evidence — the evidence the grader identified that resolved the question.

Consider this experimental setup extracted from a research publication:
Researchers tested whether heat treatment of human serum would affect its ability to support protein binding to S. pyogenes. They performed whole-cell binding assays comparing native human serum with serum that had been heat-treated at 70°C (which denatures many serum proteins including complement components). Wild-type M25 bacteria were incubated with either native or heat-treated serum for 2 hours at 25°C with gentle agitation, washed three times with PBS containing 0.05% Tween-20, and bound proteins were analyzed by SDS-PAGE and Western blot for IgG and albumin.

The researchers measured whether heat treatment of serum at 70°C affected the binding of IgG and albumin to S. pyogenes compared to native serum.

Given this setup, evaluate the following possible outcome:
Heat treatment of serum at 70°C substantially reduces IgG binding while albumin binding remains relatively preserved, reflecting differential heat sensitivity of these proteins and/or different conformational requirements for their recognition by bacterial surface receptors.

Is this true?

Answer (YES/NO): NO